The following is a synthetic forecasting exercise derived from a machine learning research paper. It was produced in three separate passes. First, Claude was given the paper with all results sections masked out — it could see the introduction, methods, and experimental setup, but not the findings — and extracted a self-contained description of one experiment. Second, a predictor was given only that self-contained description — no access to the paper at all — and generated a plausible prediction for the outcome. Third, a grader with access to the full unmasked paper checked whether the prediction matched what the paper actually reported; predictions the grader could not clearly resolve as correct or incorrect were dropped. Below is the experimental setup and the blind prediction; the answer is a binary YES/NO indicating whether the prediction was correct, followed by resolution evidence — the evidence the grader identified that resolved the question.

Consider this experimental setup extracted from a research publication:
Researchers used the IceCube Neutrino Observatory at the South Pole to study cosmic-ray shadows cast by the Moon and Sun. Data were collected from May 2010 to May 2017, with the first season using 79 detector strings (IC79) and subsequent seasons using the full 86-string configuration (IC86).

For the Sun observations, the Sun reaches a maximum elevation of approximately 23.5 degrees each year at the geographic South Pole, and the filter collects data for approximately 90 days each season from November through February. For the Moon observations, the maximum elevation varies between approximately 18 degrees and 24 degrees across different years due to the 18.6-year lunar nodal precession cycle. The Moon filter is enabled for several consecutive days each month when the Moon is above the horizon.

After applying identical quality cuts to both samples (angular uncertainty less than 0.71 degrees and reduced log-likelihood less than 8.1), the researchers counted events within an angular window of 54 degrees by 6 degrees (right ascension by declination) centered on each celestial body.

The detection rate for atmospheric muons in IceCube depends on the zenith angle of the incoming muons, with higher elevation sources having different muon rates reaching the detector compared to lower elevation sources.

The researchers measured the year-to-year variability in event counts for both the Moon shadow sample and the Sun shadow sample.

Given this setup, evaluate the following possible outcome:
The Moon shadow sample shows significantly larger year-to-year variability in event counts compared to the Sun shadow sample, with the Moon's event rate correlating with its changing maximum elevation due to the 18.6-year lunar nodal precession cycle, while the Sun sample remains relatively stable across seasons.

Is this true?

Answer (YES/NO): YES